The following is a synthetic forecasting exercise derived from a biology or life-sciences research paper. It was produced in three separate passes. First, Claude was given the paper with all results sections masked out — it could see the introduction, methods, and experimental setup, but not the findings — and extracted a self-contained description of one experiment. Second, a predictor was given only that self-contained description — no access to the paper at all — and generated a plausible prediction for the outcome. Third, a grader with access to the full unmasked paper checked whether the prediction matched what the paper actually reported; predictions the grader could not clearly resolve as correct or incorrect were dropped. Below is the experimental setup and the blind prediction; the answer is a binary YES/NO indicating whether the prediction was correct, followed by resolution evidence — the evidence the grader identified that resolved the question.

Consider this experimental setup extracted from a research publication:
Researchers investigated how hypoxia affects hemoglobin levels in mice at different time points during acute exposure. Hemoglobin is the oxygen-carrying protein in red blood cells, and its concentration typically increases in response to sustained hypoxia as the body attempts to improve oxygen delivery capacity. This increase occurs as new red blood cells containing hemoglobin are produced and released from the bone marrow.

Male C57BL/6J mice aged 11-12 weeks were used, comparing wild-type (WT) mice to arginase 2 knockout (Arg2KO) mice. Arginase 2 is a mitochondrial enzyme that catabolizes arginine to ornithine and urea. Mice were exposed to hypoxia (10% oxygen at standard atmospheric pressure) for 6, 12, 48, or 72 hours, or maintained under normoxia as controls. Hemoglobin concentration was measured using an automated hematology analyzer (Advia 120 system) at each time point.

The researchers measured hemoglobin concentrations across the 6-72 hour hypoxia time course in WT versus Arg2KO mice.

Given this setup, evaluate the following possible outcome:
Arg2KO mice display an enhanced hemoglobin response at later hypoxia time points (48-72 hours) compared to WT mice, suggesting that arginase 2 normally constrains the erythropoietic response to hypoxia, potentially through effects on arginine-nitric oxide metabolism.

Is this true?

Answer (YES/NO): NO